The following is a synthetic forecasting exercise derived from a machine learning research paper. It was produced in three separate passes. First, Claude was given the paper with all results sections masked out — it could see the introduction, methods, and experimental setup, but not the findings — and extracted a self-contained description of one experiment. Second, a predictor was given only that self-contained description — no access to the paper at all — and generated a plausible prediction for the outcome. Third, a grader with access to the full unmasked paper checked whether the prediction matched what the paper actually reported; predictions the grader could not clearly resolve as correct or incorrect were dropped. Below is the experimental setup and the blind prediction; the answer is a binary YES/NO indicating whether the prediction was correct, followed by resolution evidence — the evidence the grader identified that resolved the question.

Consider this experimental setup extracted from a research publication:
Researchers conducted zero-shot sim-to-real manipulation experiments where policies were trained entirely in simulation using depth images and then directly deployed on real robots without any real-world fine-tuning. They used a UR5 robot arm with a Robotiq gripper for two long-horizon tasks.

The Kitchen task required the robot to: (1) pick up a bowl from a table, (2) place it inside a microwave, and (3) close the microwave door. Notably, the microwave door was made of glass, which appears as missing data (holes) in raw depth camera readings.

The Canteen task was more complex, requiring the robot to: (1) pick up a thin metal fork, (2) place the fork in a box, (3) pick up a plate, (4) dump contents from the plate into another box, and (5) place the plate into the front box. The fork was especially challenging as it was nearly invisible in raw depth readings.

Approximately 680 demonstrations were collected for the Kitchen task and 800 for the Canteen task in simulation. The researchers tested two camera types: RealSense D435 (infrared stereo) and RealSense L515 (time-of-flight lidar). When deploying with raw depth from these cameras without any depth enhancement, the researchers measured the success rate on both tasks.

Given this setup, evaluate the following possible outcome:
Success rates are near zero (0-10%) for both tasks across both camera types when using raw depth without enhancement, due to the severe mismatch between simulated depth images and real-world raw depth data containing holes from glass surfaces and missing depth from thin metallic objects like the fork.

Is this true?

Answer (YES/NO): YES